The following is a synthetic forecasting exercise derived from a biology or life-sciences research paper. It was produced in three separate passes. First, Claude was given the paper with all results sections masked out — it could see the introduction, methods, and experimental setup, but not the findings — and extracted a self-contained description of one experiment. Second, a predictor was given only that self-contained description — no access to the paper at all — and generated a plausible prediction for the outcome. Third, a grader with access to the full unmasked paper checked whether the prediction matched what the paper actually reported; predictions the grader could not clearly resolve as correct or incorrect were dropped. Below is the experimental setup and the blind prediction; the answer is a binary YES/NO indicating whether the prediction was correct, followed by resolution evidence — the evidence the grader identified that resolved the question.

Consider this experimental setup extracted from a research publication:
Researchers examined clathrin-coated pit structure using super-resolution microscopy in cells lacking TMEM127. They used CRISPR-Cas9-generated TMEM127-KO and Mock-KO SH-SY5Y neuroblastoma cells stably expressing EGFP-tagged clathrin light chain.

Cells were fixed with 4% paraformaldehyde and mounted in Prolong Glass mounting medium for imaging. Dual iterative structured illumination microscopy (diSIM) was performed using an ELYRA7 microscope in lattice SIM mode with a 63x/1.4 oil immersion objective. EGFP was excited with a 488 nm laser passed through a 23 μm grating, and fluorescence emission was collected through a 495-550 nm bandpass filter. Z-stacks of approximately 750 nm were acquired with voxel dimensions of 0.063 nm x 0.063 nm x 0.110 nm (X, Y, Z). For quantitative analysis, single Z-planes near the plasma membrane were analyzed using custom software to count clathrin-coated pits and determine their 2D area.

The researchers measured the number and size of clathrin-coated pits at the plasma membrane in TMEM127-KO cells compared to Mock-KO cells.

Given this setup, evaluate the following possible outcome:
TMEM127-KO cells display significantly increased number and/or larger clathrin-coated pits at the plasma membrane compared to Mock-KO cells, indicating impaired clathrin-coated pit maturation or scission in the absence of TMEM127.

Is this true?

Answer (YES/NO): NO